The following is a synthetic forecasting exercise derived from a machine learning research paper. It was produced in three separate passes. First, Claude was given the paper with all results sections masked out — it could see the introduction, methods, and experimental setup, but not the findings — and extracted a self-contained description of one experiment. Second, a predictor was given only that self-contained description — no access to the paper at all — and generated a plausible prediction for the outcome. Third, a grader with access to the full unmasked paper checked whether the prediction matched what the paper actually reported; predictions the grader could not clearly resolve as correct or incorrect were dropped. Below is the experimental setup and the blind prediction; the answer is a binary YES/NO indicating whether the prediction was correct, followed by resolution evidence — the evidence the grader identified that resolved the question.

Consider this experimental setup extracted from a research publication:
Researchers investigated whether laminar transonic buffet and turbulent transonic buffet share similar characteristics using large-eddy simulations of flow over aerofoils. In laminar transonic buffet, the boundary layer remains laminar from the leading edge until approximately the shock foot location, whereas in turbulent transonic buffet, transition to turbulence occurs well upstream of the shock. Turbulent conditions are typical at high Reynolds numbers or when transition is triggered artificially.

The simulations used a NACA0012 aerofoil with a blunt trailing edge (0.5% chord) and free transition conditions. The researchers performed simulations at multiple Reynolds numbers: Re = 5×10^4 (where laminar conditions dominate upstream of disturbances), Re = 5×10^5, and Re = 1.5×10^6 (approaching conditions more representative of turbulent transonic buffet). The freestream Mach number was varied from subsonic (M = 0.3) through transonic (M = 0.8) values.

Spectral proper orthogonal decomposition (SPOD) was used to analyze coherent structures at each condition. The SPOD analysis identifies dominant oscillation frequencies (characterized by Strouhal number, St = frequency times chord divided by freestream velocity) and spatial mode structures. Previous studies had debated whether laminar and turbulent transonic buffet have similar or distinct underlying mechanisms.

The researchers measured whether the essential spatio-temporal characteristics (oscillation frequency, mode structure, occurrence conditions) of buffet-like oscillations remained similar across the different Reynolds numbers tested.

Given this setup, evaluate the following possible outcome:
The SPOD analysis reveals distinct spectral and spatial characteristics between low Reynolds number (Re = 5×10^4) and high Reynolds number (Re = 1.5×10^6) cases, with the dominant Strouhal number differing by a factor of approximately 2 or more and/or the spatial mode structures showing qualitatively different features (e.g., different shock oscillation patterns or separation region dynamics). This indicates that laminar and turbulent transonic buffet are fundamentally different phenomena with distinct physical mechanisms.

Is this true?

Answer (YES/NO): NO